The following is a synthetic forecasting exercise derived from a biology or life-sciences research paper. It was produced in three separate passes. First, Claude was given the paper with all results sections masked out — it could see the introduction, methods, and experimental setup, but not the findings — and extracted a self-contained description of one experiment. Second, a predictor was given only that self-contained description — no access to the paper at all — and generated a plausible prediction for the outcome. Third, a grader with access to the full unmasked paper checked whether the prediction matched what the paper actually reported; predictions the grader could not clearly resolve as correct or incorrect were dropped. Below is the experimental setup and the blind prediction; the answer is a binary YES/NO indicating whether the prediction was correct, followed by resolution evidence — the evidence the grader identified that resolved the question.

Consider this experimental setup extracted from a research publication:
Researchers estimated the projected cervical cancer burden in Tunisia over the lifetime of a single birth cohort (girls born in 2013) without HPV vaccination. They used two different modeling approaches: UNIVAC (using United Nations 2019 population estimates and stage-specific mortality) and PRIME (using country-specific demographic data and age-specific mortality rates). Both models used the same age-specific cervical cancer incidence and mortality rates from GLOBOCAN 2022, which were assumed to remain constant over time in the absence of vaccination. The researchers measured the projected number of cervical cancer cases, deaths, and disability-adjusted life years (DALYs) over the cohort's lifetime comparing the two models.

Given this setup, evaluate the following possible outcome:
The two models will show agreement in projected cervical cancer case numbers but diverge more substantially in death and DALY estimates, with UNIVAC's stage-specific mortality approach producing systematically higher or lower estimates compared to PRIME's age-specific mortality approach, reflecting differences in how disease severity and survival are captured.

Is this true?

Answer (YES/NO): NO